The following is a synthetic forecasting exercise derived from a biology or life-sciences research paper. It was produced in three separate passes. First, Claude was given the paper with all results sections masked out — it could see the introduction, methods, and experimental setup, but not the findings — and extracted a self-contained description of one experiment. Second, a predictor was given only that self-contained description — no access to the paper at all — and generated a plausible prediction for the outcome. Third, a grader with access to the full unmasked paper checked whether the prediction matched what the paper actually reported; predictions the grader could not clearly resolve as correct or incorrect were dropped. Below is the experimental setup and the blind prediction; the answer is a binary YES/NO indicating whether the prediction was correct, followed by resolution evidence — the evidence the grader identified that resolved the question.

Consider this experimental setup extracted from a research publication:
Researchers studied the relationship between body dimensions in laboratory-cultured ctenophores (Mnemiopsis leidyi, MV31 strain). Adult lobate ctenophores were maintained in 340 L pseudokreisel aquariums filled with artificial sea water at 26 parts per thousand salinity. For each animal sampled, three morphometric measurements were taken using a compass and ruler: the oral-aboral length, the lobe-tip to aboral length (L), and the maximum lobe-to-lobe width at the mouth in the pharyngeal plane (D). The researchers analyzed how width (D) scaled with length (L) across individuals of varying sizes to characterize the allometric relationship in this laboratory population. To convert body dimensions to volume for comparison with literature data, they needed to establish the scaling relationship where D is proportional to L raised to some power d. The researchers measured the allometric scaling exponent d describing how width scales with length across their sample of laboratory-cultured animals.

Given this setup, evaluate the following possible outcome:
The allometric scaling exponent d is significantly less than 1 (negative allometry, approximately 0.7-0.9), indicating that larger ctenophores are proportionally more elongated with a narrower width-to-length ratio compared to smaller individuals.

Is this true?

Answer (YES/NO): YES